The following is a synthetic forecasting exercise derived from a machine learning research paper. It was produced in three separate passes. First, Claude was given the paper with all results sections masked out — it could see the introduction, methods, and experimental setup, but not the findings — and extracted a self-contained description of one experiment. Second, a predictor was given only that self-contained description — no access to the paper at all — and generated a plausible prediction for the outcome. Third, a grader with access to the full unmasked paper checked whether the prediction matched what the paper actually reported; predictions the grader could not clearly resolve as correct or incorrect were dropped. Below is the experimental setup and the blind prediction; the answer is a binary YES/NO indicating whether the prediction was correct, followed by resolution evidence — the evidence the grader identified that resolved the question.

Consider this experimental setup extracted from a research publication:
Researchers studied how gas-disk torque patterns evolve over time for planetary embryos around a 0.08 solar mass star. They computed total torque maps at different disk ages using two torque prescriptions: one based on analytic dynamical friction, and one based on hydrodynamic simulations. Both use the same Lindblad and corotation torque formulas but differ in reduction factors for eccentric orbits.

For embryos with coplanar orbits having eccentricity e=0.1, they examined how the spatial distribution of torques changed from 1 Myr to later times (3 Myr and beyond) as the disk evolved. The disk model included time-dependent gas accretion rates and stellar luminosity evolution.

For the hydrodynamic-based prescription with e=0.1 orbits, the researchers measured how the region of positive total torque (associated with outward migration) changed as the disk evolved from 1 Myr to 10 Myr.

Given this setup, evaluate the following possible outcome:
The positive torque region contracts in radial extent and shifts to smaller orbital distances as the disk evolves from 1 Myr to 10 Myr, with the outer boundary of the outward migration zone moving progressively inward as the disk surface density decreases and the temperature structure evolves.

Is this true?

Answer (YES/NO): NO